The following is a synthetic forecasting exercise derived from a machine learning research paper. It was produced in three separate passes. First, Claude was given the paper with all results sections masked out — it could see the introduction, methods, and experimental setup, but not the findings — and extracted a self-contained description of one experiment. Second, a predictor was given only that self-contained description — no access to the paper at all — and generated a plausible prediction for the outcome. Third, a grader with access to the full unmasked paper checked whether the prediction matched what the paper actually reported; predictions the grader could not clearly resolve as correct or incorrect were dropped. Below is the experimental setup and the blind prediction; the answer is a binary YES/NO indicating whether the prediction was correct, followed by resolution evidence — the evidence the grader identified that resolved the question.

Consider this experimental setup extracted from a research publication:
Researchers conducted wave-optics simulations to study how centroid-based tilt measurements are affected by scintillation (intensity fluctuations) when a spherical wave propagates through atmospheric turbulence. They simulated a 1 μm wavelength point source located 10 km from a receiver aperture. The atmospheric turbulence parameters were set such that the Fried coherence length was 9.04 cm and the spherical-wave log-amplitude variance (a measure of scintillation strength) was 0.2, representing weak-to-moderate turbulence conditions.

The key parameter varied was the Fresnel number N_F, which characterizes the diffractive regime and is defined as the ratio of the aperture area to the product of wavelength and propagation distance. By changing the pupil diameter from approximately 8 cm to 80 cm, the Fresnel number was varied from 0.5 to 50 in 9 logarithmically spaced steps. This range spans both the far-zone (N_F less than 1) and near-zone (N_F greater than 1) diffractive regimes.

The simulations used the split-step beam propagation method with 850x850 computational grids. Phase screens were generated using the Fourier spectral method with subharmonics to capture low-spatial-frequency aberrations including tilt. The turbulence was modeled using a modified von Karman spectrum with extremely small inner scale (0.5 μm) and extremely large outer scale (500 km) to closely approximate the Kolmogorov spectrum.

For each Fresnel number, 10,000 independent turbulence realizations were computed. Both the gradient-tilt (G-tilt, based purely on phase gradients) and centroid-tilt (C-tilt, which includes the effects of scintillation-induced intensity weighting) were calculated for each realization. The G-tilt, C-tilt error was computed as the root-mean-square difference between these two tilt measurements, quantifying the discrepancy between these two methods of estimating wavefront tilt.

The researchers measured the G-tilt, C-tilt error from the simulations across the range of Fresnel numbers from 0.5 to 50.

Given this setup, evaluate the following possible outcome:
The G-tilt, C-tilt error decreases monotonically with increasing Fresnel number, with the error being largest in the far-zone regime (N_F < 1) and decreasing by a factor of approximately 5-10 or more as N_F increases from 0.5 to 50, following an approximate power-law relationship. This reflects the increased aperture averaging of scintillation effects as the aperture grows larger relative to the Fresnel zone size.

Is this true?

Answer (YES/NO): NO